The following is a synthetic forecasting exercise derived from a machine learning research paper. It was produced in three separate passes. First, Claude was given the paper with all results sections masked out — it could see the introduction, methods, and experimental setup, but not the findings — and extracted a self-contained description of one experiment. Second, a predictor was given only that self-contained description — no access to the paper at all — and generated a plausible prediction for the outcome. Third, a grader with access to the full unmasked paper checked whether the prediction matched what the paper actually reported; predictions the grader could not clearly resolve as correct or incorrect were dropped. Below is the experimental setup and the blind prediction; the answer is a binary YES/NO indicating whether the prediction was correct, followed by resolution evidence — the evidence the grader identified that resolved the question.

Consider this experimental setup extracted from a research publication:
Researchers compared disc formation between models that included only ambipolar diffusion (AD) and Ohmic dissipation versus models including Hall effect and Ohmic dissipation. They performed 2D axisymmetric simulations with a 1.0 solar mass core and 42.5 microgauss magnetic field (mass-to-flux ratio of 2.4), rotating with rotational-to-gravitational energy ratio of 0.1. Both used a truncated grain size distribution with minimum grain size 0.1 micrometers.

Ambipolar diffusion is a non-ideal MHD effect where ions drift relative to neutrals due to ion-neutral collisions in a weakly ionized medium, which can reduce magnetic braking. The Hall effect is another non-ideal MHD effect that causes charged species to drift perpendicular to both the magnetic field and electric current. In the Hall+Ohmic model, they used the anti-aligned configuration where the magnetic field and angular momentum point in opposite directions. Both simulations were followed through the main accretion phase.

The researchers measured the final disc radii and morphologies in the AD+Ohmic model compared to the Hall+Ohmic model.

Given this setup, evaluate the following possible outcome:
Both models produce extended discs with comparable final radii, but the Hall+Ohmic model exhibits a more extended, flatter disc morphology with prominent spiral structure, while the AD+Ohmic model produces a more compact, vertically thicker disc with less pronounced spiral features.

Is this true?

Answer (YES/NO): NO